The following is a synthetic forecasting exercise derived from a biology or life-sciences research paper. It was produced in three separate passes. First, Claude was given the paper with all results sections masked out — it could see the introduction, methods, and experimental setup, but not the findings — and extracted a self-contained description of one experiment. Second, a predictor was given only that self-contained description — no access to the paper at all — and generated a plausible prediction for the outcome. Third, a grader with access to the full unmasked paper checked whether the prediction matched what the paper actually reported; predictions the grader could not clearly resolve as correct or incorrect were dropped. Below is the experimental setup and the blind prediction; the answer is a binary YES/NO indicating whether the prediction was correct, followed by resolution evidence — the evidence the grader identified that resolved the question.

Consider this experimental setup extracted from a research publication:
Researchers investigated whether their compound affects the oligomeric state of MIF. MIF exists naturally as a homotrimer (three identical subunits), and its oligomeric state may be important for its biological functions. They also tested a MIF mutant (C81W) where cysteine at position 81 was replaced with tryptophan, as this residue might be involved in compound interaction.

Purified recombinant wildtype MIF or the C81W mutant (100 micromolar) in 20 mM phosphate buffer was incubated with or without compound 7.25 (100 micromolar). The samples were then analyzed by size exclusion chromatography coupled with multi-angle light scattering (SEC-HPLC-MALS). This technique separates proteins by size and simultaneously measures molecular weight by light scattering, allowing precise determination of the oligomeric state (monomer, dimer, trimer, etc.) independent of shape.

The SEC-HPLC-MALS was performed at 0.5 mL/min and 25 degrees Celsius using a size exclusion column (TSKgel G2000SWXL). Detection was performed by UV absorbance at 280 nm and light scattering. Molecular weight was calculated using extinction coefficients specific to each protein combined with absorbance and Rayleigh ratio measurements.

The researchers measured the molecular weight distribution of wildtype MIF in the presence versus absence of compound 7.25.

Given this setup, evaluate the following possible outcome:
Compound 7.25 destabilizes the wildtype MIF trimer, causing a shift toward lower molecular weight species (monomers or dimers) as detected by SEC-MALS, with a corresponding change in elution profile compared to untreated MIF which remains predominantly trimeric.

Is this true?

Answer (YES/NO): NO